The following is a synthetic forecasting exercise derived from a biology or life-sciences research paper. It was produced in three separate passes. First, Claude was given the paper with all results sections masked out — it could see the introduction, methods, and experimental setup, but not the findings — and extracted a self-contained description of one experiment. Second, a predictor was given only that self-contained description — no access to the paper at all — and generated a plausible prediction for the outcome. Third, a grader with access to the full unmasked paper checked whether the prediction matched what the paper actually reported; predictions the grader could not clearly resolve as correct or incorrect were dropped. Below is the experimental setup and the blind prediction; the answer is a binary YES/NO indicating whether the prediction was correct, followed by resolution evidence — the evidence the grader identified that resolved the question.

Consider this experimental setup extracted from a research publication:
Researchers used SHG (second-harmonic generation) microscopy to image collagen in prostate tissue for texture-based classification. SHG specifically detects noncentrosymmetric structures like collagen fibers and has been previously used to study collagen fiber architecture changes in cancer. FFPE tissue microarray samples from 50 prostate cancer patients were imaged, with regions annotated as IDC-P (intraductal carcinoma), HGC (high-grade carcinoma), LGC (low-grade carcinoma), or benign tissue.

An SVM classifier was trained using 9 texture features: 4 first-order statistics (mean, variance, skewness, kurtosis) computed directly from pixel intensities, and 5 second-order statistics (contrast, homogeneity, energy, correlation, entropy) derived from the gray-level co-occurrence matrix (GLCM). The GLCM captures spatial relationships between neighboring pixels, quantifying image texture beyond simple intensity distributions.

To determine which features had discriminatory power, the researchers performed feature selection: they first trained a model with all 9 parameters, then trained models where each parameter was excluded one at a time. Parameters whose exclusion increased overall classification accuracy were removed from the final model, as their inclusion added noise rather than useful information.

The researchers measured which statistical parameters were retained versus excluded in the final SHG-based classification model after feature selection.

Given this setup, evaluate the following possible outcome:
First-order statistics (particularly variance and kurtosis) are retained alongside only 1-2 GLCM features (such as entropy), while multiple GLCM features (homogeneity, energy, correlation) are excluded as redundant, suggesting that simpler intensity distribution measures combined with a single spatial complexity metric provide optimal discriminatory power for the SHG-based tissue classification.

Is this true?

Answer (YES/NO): NO